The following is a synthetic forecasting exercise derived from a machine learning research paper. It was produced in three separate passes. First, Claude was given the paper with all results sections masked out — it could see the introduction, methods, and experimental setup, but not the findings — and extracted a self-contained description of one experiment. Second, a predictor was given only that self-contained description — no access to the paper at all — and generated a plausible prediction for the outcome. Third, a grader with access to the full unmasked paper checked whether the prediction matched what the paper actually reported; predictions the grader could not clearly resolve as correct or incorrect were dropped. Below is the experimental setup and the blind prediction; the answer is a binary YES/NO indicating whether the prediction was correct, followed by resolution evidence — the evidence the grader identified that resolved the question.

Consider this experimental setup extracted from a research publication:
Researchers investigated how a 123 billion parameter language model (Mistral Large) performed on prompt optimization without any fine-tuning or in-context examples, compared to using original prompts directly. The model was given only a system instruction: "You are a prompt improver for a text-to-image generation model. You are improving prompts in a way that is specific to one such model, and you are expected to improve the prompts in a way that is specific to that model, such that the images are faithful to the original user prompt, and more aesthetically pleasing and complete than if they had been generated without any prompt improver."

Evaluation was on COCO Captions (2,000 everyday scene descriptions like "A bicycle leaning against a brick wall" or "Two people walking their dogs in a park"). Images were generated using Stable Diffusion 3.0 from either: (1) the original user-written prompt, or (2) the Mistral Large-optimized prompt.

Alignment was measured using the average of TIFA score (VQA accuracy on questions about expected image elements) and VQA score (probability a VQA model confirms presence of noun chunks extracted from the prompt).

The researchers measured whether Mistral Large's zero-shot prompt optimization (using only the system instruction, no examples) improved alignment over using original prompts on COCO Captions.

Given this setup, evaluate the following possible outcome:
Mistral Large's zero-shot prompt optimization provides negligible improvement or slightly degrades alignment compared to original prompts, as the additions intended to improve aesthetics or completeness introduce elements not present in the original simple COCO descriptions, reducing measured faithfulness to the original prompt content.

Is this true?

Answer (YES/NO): NO